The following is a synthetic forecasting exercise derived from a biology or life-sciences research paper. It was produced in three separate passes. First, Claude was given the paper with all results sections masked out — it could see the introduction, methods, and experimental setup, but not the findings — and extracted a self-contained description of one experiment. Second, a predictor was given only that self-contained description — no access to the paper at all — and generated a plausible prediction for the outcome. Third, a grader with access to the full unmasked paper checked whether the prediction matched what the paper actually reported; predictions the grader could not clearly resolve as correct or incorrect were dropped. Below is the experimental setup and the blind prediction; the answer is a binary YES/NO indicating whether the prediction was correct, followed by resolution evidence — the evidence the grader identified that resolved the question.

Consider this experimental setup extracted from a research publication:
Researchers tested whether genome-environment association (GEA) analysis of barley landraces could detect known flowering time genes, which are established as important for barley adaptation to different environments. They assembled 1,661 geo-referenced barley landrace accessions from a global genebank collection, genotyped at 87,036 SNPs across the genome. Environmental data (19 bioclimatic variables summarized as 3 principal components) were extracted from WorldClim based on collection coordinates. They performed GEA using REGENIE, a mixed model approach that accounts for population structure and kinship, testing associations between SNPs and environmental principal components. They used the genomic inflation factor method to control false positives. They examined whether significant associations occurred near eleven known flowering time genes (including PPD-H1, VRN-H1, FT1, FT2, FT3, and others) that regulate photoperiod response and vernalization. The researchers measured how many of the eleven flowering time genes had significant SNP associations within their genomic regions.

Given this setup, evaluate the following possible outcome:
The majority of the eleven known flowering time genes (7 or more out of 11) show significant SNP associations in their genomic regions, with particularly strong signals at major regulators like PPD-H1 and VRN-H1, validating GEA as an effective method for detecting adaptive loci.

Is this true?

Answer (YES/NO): NO